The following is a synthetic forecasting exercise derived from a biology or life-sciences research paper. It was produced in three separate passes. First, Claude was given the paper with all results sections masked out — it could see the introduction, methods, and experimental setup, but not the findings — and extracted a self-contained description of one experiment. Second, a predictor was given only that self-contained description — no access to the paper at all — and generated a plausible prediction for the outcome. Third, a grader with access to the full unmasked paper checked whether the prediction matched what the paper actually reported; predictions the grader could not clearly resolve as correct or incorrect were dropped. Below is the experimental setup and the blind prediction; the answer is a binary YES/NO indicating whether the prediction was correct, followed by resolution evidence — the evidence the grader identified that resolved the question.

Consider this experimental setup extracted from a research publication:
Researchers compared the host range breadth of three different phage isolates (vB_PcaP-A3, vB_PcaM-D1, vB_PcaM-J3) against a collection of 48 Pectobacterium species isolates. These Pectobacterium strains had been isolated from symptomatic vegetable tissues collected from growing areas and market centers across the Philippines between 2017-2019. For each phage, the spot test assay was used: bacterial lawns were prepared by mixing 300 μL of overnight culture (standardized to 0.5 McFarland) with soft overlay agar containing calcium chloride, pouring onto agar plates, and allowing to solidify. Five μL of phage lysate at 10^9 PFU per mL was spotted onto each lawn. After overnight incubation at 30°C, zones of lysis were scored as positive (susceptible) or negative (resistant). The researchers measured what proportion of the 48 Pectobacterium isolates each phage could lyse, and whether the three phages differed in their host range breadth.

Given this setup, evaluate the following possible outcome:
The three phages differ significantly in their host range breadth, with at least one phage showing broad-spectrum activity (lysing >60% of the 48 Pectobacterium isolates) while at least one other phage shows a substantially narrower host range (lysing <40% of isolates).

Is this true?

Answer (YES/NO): NO